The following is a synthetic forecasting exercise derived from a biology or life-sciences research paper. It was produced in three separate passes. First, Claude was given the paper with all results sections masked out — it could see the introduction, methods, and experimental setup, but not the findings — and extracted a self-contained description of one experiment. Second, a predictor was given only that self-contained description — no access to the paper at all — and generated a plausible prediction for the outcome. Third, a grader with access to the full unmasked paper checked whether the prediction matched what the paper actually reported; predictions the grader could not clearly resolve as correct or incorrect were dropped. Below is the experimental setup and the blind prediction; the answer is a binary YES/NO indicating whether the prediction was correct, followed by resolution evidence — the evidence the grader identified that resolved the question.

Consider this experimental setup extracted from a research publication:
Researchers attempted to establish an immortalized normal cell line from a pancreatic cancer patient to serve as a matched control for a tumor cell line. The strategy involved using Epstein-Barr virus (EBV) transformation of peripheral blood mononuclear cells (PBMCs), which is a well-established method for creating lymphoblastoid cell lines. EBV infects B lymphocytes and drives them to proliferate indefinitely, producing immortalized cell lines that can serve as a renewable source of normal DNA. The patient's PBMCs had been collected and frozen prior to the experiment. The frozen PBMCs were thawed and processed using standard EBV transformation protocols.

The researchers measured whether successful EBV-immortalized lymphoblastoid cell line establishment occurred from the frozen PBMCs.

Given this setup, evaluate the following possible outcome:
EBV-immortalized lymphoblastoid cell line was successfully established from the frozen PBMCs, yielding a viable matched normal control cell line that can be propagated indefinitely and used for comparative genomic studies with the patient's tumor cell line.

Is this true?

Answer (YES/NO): NO